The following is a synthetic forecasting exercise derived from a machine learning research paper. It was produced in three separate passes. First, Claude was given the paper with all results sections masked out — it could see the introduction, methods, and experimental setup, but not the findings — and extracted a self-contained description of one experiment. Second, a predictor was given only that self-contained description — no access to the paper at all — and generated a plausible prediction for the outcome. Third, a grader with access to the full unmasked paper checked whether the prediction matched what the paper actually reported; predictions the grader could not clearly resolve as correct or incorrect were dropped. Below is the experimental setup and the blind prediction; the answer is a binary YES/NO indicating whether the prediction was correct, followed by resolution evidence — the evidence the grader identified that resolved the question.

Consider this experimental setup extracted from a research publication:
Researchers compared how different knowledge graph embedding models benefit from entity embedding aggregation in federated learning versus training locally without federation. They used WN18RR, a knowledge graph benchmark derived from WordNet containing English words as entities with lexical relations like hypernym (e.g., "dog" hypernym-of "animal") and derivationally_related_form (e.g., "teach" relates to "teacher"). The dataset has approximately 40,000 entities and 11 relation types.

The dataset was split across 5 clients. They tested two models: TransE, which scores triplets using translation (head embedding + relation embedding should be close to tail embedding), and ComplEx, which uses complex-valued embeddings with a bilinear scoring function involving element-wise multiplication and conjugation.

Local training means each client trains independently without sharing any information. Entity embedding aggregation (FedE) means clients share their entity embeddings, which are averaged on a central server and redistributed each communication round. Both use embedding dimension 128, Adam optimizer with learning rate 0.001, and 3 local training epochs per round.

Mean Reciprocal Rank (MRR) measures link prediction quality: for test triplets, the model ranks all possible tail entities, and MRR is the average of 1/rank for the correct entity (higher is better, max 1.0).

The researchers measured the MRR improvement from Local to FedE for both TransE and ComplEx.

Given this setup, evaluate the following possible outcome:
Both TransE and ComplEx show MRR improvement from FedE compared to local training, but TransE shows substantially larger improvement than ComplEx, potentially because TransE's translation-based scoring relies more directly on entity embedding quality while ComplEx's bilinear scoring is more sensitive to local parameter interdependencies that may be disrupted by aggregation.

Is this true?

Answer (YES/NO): NO